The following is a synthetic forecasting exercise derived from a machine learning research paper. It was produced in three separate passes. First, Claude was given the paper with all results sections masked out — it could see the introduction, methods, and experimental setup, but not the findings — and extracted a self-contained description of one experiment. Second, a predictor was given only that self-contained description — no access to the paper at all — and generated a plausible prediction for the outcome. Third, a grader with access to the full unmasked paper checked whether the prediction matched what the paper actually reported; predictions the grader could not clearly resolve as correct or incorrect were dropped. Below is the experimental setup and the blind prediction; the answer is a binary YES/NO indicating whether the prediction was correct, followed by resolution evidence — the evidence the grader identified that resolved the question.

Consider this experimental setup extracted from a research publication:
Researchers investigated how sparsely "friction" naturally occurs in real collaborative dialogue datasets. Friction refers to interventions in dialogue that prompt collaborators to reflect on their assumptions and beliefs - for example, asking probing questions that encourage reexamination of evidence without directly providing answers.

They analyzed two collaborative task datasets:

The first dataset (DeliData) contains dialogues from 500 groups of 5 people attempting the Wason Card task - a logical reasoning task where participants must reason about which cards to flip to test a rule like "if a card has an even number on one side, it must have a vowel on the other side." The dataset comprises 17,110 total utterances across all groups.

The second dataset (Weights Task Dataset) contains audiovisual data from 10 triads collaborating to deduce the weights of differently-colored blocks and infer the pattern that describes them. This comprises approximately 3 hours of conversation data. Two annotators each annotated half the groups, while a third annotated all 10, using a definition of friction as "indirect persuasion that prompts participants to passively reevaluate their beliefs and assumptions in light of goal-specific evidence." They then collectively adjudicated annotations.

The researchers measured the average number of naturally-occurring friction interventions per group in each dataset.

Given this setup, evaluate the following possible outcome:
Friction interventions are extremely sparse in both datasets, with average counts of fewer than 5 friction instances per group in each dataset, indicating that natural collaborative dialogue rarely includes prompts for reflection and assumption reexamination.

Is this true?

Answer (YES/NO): YES